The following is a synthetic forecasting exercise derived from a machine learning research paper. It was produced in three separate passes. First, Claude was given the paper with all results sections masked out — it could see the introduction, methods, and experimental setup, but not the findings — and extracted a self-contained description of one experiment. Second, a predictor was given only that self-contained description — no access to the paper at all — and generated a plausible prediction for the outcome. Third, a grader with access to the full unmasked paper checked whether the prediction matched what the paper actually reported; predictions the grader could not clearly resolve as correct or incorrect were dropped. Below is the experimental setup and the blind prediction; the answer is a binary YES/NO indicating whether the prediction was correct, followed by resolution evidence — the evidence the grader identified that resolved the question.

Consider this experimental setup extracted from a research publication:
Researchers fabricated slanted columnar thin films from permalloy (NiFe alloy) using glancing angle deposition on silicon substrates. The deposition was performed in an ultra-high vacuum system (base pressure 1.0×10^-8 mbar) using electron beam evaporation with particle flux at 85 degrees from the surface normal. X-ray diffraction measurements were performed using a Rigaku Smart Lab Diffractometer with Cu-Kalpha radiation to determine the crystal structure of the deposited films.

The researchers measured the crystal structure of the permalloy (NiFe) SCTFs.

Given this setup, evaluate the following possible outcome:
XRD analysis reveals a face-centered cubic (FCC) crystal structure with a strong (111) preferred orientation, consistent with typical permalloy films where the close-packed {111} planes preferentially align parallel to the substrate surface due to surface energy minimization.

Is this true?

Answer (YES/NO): NO